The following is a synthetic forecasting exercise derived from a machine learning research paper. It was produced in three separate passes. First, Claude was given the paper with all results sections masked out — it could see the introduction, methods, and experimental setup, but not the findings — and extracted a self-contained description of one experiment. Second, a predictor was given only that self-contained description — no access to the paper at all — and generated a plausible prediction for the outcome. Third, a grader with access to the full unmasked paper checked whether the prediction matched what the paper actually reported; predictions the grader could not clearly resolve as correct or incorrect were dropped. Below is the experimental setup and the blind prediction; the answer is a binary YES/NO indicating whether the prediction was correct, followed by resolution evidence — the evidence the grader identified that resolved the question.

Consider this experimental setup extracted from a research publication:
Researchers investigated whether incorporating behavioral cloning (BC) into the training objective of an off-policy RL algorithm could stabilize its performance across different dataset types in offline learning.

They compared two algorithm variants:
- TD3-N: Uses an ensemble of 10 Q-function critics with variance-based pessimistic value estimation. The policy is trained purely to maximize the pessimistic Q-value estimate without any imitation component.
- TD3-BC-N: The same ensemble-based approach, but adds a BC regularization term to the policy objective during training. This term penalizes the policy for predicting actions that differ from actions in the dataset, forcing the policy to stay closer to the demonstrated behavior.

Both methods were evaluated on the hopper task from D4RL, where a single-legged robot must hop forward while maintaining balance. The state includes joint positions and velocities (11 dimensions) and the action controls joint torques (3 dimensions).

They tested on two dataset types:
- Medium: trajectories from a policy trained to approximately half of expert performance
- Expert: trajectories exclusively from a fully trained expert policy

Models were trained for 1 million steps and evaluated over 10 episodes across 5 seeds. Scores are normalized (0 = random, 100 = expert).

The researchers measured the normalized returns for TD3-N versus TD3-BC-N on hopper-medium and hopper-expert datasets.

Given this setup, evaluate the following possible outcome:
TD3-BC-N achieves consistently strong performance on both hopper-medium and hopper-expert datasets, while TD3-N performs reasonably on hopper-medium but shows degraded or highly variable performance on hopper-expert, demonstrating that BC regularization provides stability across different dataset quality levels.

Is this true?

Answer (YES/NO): YES